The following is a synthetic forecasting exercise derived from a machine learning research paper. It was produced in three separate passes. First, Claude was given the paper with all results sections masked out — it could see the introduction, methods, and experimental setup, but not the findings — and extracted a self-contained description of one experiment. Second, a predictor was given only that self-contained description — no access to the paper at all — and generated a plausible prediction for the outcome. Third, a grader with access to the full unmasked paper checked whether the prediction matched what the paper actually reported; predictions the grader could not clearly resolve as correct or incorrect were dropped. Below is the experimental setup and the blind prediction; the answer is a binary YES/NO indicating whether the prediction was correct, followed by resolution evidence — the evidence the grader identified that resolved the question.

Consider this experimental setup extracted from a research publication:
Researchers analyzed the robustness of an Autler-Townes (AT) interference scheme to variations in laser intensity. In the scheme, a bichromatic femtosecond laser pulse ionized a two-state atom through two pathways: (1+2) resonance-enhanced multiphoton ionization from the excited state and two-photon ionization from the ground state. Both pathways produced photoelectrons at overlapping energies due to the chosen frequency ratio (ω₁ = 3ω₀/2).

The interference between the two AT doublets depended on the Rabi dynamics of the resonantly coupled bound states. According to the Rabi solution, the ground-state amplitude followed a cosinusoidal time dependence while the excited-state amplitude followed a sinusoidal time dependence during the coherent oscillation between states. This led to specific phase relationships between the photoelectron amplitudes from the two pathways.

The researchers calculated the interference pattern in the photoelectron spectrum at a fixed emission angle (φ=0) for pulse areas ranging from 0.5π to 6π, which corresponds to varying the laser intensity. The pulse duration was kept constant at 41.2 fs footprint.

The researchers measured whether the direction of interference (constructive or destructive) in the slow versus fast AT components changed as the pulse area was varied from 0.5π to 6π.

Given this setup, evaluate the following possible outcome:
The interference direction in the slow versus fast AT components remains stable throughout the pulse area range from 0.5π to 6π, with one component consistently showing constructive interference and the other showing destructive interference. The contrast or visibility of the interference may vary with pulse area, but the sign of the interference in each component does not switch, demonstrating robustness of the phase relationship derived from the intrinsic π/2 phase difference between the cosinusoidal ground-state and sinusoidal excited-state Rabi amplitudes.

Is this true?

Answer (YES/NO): YES